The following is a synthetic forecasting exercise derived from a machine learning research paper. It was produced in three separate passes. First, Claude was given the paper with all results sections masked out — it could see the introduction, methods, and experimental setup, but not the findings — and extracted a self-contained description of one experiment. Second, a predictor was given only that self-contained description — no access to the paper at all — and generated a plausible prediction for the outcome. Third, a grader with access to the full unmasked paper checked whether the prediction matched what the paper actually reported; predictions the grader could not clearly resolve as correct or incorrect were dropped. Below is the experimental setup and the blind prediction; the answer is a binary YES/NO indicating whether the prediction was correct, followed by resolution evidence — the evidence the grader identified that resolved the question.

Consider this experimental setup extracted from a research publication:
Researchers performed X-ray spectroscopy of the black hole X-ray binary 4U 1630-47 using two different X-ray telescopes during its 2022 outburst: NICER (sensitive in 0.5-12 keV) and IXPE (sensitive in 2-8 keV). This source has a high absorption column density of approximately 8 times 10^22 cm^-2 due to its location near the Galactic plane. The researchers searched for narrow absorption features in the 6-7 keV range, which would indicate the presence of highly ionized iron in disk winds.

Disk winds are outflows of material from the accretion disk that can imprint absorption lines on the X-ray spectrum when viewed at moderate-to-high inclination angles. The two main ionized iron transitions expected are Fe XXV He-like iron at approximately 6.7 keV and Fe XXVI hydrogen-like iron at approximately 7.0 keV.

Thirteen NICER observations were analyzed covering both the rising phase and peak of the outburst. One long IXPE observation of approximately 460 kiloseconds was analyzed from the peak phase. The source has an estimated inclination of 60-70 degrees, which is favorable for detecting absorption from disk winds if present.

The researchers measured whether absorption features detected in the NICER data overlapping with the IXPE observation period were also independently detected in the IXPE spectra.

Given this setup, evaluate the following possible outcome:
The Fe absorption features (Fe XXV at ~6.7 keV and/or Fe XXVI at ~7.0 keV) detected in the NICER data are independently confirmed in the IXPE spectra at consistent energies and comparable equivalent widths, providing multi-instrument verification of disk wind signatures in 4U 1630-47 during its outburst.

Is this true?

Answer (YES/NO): NO